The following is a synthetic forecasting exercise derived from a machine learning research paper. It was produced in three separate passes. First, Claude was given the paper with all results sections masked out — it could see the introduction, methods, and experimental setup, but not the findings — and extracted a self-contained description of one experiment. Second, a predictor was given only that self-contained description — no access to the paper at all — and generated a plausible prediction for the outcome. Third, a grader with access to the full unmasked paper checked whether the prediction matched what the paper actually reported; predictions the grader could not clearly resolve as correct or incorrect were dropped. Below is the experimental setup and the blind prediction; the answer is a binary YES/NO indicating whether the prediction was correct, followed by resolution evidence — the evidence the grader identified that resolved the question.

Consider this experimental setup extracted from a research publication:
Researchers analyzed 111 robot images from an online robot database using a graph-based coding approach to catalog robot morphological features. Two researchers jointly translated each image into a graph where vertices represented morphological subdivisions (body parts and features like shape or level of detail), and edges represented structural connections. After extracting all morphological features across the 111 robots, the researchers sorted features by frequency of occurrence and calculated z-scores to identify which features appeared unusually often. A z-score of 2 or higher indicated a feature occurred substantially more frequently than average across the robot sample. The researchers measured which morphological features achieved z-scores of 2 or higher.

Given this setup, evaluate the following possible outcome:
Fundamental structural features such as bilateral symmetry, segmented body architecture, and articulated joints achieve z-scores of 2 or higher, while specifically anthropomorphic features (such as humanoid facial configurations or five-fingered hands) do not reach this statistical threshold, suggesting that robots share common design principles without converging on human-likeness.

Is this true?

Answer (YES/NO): NO